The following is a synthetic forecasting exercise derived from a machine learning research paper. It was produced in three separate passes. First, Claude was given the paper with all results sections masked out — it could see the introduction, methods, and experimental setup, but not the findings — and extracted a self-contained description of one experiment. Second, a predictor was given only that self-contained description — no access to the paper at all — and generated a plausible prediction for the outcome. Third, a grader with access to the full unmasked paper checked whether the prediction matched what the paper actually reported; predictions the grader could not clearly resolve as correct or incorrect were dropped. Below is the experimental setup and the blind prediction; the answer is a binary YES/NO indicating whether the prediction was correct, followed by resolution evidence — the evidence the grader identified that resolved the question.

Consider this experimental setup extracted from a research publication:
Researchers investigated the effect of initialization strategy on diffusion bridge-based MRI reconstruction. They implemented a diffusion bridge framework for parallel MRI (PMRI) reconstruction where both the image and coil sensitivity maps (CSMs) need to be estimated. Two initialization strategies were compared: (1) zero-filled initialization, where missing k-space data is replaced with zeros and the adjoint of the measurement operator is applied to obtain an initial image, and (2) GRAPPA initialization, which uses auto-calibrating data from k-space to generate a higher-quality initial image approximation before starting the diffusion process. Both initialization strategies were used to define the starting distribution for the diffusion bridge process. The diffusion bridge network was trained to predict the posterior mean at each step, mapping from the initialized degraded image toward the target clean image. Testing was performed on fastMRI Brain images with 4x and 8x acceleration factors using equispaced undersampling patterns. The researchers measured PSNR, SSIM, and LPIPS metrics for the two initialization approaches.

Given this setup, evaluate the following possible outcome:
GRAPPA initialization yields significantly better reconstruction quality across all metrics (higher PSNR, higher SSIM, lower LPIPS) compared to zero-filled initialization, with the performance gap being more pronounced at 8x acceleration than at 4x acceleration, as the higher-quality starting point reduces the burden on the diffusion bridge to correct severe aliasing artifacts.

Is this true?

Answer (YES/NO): YES